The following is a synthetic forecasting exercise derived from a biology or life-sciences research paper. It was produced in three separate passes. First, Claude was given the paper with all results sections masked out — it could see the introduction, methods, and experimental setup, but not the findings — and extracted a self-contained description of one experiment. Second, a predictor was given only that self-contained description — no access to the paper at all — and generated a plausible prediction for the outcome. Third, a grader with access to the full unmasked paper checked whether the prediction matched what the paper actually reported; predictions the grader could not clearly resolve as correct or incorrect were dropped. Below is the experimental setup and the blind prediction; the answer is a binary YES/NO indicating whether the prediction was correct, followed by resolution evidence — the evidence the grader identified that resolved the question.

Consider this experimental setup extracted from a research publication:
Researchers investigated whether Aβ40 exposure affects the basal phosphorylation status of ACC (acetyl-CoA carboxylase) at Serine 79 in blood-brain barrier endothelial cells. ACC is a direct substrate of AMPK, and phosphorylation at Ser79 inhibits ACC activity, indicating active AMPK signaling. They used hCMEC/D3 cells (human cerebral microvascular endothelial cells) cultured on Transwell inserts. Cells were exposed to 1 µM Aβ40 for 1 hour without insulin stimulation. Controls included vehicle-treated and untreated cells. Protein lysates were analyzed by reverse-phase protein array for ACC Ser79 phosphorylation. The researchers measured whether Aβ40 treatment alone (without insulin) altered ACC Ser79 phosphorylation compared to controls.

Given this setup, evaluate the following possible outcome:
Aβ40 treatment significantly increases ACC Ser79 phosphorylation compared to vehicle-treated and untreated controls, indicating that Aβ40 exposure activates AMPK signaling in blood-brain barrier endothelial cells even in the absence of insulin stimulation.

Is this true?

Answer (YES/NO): NO